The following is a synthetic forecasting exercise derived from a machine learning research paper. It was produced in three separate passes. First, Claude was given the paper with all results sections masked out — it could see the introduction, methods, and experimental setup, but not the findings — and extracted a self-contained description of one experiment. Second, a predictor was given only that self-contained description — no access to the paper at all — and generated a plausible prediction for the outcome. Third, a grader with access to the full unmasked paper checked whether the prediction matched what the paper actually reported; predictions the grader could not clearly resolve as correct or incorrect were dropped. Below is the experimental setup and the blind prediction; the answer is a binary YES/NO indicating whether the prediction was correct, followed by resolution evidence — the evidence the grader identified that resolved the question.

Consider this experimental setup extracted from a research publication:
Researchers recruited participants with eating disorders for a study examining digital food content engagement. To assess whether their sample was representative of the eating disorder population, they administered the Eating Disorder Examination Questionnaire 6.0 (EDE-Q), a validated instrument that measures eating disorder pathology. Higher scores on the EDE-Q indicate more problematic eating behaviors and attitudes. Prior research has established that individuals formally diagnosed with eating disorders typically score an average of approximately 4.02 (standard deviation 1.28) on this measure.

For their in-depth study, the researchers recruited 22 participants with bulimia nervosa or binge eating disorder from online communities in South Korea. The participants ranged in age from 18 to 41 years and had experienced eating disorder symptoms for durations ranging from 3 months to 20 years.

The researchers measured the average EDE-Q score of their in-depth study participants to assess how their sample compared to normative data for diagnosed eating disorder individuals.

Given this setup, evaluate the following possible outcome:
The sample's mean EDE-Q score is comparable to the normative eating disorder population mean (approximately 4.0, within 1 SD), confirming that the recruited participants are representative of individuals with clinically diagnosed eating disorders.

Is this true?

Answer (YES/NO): YES